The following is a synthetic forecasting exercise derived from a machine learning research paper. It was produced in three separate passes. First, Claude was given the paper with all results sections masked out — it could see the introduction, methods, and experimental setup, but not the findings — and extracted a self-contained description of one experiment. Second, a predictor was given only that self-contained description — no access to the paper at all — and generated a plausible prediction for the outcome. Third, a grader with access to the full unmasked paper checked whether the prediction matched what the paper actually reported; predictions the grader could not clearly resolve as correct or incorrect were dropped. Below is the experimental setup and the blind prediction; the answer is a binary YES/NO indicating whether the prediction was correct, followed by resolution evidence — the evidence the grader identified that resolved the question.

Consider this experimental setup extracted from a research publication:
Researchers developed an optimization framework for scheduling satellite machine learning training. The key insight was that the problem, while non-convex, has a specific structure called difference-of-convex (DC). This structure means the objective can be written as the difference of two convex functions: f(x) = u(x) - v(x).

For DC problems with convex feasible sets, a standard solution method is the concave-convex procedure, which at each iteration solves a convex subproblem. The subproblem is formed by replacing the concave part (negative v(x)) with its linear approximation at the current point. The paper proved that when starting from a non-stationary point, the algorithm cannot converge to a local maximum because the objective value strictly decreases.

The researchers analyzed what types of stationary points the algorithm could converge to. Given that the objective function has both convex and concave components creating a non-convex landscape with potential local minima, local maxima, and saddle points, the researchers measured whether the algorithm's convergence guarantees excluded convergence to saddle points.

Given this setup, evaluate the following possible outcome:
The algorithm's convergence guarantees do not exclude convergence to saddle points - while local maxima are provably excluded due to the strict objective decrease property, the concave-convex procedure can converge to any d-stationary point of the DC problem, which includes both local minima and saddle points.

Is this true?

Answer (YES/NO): YES